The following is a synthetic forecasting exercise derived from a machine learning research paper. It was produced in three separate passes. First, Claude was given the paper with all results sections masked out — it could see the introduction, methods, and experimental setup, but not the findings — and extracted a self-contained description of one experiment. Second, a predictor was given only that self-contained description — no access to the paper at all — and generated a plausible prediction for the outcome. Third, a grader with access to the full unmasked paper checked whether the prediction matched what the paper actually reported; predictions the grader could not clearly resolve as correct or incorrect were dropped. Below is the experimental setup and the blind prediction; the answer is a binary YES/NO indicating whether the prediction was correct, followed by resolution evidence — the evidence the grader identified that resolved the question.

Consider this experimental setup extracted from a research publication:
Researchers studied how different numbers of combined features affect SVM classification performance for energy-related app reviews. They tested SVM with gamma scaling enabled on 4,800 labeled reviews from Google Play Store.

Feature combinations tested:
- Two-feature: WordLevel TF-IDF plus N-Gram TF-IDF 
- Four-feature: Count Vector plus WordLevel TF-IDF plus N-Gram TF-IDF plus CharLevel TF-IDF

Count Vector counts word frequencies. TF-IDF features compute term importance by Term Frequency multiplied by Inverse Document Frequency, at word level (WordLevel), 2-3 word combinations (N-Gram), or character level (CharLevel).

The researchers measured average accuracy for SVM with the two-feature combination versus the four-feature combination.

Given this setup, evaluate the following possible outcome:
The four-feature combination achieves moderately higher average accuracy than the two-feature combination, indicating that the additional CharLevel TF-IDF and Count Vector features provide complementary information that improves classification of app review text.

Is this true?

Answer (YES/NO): NO